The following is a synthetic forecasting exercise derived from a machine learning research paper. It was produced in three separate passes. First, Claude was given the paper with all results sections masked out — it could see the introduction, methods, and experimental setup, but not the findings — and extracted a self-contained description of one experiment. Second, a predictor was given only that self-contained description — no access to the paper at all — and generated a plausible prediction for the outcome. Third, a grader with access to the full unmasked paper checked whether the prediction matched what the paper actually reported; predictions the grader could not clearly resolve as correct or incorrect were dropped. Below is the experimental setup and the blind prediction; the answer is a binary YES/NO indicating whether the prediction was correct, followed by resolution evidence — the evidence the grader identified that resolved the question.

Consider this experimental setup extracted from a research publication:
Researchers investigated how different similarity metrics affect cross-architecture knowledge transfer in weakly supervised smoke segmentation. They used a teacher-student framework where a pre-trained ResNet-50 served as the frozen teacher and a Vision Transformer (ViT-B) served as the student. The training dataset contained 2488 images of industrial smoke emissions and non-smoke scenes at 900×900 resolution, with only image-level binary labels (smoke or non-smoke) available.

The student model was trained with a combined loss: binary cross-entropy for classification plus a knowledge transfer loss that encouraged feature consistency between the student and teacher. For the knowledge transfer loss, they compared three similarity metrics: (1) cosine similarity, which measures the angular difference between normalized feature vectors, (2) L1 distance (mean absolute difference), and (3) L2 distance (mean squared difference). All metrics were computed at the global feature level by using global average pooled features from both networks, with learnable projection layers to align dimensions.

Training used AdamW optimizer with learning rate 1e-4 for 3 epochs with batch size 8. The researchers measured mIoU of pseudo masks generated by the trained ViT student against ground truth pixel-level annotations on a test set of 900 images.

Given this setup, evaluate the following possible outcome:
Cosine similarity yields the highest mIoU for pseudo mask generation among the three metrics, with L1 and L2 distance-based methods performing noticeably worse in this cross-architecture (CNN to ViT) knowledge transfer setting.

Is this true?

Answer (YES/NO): YES